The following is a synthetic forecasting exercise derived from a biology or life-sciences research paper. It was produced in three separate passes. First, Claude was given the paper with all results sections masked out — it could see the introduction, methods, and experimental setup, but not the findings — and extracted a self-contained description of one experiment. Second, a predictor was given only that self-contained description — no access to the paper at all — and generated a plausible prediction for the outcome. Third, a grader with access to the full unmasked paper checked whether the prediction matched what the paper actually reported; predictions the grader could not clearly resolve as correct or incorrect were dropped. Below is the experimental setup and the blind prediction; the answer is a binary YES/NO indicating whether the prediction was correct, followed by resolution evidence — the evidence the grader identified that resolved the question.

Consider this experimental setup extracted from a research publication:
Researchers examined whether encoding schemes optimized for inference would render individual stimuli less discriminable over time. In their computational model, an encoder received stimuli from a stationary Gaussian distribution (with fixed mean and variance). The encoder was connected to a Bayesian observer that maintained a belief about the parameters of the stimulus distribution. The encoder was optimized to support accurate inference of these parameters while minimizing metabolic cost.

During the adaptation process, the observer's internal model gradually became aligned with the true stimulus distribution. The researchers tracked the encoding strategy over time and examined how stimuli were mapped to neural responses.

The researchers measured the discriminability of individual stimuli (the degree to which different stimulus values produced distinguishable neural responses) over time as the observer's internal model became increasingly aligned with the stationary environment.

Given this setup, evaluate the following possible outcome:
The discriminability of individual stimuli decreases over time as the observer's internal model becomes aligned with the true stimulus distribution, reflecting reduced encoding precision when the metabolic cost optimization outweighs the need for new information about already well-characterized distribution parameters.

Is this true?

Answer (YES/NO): YES